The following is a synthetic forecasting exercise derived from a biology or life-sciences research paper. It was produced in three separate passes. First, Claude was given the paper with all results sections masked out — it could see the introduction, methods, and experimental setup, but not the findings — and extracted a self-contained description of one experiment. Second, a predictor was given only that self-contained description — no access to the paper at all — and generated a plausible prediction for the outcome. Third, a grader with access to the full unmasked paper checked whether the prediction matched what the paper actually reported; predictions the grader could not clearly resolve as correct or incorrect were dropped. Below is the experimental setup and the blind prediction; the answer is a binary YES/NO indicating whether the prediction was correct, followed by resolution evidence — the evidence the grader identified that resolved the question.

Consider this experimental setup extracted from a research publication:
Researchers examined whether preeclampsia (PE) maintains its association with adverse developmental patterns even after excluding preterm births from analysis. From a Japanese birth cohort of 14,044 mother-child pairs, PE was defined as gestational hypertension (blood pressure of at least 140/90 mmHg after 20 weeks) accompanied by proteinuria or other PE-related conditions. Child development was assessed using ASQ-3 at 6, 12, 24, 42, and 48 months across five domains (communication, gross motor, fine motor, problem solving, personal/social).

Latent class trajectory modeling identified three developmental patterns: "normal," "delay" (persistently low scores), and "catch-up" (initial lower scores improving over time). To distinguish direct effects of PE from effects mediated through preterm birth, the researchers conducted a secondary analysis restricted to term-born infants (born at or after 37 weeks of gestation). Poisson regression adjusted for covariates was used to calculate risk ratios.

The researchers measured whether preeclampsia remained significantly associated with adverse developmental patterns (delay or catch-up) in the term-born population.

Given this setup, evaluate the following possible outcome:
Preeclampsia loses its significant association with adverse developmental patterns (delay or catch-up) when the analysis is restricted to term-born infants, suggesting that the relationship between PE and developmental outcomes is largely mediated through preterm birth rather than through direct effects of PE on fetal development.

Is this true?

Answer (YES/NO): NO